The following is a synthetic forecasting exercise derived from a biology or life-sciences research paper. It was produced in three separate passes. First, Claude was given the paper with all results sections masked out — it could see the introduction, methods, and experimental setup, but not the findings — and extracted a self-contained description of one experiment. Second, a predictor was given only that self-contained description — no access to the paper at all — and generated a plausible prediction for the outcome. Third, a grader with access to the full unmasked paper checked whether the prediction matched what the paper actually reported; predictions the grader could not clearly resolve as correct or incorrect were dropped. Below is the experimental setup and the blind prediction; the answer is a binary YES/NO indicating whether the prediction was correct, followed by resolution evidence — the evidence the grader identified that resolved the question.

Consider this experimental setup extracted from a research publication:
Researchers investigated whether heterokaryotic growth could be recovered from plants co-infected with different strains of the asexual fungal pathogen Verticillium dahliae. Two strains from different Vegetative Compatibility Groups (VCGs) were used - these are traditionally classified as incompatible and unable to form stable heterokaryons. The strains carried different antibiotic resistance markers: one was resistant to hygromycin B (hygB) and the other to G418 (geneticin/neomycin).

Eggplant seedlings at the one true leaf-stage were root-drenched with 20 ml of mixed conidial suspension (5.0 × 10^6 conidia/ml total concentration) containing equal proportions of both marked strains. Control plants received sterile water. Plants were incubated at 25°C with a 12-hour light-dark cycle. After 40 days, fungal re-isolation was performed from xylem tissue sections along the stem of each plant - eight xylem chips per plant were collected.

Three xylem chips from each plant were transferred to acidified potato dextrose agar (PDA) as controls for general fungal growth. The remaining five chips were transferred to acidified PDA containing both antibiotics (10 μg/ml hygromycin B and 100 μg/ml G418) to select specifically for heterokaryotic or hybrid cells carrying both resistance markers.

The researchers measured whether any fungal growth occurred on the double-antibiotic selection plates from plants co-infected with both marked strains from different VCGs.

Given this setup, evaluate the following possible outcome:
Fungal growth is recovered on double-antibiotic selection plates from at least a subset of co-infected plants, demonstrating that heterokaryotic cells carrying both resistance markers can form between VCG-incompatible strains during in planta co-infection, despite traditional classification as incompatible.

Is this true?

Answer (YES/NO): YES